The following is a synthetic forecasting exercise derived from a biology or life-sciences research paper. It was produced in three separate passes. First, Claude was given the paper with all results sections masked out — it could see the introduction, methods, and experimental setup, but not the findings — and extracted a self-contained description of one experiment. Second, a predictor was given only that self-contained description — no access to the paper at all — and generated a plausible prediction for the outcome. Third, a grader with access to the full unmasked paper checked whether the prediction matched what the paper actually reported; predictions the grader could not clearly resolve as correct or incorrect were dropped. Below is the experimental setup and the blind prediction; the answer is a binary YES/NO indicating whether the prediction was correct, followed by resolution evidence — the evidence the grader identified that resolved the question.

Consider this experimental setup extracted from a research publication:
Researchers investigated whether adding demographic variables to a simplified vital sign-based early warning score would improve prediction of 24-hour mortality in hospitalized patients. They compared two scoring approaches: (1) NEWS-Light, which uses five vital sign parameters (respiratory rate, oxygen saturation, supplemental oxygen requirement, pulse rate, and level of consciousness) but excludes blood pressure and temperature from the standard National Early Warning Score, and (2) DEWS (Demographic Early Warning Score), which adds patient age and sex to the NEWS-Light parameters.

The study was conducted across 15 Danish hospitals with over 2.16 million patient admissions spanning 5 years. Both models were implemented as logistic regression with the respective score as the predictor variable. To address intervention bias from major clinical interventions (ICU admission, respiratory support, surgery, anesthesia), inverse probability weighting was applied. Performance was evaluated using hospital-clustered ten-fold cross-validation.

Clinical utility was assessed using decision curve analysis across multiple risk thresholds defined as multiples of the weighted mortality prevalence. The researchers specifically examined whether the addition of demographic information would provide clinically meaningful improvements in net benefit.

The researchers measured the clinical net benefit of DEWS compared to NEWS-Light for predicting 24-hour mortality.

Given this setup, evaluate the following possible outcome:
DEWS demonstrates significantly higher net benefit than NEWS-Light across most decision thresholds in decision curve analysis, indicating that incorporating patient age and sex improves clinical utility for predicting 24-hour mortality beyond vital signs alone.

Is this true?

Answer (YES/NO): NO